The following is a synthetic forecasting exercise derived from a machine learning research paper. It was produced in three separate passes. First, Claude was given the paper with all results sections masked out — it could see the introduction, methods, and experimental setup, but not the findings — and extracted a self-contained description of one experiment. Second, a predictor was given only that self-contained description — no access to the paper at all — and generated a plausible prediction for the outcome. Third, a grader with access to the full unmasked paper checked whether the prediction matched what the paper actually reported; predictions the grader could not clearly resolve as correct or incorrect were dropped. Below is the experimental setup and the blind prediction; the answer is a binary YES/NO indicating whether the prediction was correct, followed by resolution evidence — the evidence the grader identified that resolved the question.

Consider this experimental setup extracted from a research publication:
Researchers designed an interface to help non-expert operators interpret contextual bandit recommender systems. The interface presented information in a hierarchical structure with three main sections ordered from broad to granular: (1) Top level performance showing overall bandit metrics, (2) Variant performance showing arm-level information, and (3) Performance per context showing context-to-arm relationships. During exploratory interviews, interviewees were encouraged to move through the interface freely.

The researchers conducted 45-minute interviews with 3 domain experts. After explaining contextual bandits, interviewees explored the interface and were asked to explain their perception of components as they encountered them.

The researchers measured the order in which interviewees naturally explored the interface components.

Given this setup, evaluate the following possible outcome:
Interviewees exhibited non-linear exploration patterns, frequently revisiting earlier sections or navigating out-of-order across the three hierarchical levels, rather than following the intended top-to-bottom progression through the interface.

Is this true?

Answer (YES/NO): NO